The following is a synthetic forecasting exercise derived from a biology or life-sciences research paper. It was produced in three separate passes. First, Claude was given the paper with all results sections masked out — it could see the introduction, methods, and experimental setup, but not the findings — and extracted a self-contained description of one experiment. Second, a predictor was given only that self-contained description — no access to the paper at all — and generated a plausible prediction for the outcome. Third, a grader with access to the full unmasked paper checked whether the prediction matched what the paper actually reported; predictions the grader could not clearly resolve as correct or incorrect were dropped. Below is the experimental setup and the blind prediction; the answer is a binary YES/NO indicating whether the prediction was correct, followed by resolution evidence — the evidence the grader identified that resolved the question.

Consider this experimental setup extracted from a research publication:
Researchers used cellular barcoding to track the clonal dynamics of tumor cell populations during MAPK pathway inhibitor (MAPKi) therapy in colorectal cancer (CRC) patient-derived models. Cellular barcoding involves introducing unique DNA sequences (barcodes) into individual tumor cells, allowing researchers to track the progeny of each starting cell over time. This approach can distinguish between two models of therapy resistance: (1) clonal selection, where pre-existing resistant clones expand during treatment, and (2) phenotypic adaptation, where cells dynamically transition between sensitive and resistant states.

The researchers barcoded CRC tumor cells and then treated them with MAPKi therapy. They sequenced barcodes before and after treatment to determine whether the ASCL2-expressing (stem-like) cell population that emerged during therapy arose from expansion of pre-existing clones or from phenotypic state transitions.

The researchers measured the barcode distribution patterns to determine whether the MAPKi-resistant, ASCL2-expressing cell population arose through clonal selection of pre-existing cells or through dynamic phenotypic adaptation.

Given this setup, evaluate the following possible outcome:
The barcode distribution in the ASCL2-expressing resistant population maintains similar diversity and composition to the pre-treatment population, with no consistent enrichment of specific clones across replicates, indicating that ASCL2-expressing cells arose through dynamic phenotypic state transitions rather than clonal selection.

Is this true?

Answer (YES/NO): YES